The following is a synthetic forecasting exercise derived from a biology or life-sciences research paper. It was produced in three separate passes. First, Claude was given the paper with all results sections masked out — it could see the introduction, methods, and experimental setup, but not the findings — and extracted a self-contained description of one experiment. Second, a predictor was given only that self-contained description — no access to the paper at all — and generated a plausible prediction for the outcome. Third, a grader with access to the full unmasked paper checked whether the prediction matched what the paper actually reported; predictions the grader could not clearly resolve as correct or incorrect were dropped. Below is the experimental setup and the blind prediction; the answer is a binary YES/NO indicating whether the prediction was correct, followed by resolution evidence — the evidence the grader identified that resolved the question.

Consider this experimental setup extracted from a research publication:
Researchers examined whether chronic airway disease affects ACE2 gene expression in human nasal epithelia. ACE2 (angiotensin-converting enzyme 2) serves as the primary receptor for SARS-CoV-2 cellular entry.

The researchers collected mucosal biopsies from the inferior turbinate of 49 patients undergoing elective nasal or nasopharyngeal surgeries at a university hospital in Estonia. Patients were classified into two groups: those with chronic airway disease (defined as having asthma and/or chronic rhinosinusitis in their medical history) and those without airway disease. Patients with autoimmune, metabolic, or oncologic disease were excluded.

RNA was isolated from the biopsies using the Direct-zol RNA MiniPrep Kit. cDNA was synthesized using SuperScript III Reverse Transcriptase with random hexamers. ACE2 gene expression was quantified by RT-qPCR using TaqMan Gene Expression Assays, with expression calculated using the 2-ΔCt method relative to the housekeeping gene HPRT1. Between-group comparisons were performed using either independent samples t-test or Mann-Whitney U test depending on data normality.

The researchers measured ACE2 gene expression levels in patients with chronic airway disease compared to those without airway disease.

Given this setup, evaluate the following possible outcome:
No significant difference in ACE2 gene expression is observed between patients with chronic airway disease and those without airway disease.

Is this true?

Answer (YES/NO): YES